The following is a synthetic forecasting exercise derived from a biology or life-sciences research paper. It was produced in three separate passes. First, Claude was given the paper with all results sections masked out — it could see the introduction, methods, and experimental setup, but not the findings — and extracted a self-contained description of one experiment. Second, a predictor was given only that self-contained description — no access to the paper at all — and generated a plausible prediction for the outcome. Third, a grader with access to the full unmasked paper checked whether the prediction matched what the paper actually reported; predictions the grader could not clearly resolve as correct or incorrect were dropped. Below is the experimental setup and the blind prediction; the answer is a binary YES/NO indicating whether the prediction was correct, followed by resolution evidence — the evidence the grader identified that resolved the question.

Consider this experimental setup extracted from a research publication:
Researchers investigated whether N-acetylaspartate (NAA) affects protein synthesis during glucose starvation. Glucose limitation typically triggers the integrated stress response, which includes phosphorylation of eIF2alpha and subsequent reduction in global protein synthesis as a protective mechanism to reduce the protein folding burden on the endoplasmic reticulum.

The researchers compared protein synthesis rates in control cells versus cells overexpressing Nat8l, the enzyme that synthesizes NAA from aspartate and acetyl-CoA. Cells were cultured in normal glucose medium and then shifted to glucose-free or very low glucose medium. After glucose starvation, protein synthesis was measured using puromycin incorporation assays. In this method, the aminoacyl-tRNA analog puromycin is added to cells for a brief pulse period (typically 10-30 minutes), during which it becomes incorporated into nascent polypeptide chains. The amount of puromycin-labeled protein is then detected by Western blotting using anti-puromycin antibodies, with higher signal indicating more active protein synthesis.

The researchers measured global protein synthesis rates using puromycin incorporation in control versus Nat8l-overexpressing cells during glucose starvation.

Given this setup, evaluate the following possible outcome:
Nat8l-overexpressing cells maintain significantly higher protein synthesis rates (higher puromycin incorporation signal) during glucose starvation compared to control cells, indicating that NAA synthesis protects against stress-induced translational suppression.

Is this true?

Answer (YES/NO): YES